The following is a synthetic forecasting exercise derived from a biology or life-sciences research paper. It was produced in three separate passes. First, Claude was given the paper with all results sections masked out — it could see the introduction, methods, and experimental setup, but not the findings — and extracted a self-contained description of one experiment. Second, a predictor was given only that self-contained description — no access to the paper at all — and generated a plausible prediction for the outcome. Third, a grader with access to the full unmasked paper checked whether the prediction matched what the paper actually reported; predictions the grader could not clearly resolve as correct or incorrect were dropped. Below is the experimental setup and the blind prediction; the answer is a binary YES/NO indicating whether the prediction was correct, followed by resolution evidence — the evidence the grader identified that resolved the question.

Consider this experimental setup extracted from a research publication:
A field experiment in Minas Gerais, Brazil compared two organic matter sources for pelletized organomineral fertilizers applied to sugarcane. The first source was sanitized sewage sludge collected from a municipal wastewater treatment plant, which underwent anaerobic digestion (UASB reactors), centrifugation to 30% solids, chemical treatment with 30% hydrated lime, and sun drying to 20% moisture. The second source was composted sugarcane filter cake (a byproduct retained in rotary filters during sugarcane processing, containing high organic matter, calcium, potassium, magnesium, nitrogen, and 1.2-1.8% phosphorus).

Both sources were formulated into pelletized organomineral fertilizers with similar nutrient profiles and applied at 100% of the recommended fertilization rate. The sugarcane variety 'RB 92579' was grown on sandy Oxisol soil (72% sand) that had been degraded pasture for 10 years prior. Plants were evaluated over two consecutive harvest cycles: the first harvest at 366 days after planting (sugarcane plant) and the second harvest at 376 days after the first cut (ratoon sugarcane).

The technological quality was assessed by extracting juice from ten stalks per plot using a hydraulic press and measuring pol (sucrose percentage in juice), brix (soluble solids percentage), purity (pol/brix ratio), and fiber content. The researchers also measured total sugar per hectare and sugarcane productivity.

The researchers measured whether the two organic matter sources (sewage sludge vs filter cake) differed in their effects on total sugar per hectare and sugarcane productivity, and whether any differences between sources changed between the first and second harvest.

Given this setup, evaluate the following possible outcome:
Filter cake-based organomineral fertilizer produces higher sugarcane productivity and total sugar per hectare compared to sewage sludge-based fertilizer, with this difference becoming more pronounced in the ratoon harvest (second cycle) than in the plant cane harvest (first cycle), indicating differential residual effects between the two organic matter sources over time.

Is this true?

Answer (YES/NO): NO